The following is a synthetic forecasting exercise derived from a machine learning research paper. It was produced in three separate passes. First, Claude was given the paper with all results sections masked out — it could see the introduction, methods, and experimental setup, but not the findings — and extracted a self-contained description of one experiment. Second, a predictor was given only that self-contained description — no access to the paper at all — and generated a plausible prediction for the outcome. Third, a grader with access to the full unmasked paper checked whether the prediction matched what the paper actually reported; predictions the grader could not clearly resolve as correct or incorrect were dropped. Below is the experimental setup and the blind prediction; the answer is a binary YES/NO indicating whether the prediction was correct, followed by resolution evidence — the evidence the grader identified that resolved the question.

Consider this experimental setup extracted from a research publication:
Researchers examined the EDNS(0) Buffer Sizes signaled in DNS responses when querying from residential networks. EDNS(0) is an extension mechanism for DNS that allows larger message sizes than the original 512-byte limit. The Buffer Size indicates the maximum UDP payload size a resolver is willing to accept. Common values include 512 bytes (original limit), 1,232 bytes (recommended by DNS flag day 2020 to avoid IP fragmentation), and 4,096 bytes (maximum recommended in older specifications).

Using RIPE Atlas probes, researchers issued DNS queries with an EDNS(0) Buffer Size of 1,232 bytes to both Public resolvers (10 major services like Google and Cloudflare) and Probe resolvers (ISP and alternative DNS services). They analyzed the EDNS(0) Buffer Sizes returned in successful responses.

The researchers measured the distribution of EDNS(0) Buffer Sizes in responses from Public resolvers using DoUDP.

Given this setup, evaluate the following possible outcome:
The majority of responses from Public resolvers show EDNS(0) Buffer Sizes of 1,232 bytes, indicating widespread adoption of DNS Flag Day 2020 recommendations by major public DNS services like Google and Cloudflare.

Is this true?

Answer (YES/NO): NO